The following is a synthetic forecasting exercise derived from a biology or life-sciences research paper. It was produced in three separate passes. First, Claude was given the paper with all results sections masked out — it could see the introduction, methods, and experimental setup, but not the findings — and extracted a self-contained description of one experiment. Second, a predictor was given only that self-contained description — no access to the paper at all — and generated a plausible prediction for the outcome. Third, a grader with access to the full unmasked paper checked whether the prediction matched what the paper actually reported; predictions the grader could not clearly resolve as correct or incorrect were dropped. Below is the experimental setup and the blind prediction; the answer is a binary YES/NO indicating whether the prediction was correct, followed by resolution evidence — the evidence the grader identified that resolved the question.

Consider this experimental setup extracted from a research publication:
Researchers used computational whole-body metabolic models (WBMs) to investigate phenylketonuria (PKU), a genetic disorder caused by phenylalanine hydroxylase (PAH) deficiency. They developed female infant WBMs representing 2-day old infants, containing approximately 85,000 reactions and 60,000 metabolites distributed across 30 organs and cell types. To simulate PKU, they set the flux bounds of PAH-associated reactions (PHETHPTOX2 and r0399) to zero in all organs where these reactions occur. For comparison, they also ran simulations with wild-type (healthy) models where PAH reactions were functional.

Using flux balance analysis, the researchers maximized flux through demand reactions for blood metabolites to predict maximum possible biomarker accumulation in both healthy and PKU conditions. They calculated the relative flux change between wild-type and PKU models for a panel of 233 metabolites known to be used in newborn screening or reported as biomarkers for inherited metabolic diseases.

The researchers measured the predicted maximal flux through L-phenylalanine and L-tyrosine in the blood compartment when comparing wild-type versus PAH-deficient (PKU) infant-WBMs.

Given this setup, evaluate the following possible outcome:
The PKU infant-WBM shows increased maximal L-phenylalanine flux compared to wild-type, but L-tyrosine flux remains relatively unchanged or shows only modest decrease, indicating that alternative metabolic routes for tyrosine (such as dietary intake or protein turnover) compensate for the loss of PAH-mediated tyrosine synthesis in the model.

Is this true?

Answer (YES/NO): NO